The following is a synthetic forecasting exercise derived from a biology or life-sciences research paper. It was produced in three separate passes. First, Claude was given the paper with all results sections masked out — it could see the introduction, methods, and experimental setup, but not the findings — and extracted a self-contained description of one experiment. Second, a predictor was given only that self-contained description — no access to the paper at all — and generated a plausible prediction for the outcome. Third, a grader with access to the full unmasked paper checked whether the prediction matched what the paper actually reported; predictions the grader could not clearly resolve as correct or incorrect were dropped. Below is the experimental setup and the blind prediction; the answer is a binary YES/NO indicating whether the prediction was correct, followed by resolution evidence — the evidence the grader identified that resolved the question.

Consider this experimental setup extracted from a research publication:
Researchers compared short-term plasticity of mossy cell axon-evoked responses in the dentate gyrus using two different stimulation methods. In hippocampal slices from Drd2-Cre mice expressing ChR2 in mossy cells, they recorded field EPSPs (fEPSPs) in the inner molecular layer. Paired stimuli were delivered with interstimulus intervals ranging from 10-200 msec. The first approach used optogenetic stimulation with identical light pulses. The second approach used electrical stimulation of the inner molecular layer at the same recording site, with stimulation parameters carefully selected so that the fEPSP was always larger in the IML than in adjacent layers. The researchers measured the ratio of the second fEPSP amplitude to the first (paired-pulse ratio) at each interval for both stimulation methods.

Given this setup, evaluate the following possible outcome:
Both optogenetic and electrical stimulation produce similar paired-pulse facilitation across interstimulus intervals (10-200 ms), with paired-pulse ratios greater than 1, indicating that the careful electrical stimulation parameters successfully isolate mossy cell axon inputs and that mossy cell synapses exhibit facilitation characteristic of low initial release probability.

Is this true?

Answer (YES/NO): NO